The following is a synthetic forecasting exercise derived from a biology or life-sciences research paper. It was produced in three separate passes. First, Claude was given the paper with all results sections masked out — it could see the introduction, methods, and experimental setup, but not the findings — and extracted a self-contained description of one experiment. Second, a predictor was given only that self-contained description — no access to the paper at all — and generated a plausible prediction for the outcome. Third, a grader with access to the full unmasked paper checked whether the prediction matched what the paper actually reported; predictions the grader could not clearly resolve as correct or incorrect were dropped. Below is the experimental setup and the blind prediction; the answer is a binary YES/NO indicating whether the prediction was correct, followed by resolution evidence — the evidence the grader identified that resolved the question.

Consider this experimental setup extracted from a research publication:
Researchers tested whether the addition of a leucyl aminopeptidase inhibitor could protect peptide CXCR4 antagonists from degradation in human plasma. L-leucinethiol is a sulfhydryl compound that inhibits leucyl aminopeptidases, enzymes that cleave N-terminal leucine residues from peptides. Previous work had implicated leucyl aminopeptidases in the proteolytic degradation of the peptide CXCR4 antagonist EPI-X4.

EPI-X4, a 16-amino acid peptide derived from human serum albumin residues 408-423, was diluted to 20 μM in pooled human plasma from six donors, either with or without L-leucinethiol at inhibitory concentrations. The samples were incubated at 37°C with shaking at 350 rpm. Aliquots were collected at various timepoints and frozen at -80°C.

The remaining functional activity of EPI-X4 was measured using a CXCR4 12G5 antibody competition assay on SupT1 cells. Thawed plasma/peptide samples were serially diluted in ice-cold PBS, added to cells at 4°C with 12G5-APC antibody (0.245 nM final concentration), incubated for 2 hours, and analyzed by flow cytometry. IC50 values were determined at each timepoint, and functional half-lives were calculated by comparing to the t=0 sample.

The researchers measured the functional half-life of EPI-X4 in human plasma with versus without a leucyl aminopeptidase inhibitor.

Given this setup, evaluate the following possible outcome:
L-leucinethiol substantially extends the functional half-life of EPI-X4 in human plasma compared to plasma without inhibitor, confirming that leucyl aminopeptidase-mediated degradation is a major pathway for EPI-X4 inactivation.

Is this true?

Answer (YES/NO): YES